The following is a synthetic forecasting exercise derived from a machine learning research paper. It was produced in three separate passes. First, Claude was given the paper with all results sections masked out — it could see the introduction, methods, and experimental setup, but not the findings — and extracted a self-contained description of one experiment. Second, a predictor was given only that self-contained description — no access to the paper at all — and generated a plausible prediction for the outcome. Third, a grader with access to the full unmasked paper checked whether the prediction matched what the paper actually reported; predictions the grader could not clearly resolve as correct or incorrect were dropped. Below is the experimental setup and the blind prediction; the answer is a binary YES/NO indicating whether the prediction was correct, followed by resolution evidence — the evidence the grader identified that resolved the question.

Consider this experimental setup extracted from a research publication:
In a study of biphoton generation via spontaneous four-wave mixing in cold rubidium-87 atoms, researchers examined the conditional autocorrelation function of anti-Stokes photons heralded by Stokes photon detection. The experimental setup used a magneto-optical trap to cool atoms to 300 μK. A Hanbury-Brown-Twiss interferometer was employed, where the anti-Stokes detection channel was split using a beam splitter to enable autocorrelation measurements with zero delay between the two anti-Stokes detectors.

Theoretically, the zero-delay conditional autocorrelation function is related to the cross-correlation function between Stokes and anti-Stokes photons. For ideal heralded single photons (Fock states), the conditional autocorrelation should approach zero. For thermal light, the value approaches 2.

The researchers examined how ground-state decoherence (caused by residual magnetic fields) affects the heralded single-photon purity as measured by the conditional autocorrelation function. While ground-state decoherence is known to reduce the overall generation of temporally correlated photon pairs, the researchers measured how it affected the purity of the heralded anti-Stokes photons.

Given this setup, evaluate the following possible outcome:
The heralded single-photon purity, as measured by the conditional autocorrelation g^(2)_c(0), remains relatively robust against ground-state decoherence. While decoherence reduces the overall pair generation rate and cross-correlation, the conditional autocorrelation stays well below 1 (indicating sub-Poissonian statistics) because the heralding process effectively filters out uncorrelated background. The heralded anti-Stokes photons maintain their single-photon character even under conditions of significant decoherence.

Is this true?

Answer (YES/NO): NO